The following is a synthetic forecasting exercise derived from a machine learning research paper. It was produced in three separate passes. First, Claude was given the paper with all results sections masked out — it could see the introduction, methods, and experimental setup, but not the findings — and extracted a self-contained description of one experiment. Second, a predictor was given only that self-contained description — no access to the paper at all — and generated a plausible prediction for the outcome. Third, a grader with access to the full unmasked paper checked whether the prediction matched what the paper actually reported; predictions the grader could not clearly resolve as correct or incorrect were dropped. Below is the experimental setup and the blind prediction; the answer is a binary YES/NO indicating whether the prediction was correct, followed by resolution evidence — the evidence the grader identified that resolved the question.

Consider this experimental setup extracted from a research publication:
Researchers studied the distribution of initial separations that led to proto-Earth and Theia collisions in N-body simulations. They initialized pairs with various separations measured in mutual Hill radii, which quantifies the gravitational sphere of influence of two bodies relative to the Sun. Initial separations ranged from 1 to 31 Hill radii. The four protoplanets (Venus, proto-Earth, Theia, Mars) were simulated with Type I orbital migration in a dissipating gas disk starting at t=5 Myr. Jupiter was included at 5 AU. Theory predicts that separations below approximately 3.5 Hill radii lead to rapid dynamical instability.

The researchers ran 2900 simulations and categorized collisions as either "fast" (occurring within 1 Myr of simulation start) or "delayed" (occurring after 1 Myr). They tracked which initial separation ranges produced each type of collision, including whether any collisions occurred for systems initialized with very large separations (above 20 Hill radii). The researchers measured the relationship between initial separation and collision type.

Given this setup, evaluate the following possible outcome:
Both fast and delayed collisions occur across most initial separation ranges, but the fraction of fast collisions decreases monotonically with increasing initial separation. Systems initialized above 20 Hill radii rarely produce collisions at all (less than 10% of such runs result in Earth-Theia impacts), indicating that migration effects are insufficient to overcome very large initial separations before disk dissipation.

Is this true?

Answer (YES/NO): NO